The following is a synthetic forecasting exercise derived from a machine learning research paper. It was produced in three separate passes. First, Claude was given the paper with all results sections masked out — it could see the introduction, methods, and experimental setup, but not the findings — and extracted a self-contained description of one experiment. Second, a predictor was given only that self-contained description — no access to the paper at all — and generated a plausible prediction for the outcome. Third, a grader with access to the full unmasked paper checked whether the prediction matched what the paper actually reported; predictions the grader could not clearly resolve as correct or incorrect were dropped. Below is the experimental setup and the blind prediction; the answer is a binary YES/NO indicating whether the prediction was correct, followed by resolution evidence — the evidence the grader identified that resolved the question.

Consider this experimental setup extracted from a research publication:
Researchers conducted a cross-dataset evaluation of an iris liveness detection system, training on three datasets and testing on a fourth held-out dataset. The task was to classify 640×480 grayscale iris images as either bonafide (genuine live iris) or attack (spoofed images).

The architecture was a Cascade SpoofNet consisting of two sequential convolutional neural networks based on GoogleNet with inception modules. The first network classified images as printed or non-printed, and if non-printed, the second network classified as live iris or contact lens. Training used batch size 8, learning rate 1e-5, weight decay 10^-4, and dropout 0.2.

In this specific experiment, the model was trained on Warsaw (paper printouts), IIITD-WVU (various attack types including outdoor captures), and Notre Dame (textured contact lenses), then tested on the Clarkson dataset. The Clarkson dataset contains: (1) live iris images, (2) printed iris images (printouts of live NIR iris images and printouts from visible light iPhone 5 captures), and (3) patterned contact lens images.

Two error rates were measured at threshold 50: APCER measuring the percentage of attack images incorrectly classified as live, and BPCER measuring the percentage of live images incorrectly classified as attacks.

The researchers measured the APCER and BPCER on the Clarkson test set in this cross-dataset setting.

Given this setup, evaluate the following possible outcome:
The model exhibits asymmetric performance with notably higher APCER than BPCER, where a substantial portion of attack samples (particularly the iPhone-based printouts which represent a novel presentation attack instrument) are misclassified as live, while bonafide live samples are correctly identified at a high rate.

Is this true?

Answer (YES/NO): YES